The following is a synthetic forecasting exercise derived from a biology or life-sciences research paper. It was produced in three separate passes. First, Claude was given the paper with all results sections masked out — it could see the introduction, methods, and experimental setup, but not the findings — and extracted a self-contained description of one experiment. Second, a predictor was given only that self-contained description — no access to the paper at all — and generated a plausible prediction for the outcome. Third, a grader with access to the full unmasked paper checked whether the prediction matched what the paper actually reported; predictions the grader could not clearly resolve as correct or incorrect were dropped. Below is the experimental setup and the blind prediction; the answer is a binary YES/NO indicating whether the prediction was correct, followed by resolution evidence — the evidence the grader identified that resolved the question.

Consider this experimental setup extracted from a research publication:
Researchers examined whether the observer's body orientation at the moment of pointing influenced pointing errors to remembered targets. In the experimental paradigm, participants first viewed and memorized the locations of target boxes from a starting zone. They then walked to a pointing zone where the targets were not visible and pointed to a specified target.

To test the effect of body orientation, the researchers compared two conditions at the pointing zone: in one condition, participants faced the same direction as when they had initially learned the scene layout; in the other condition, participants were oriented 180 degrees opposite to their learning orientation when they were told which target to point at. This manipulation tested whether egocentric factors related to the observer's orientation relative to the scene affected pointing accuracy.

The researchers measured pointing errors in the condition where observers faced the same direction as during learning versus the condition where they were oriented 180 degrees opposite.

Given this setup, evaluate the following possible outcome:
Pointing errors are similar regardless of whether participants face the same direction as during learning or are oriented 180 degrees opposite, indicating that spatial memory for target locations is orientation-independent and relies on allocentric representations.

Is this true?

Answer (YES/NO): NO